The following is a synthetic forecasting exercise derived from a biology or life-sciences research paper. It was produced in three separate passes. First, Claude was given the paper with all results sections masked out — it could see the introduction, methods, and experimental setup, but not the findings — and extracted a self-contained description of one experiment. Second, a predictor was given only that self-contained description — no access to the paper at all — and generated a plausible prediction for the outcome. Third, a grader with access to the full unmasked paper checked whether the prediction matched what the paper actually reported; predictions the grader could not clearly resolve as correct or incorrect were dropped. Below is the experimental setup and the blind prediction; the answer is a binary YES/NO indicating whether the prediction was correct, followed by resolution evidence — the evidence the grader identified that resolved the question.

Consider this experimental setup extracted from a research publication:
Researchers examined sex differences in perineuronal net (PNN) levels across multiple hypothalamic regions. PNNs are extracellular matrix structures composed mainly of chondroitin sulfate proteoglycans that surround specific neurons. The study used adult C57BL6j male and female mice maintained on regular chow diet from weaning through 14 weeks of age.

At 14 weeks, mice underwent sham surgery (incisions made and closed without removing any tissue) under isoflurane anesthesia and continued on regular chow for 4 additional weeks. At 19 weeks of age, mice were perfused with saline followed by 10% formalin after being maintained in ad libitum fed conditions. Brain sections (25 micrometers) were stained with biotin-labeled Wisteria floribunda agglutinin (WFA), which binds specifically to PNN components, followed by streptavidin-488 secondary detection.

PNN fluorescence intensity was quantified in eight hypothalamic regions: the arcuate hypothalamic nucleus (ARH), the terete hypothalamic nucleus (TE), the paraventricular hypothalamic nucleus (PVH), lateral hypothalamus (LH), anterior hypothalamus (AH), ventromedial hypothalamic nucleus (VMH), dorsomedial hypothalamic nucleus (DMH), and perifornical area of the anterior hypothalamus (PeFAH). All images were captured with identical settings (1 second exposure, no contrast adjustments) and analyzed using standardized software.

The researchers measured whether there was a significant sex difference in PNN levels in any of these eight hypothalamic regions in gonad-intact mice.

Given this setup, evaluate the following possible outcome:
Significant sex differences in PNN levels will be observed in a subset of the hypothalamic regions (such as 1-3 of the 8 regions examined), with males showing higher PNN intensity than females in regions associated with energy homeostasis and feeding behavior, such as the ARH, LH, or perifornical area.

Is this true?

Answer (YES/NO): NO